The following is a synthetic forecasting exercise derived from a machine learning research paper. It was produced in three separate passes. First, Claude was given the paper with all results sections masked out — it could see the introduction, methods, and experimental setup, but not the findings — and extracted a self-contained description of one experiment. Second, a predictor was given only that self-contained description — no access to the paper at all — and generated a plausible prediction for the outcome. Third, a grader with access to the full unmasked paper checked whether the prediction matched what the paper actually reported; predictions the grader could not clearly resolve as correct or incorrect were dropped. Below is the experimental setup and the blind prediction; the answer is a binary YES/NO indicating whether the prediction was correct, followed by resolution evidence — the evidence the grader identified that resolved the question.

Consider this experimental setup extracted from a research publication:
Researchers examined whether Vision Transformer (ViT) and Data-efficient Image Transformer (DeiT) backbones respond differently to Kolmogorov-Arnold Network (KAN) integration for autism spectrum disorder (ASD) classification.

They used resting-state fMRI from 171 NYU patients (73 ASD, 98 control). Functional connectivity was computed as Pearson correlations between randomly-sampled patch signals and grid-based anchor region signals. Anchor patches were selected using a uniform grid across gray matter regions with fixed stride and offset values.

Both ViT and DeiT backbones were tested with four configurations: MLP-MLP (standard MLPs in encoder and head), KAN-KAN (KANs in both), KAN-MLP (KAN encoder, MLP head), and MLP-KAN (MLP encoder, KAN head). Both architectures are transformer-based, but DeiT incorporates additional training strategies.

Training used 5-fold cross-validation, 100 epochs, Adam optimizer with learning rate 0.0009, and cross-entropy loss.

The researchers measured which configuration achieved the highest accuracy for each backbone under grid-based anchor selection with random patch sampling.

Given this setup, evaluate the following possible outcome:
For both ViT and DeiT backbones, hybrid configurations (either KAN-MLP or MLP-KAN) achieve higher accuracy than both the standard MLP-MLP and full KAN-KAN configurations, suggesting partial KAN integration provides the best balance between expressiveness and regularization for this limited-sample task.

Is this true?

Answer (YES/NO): NO